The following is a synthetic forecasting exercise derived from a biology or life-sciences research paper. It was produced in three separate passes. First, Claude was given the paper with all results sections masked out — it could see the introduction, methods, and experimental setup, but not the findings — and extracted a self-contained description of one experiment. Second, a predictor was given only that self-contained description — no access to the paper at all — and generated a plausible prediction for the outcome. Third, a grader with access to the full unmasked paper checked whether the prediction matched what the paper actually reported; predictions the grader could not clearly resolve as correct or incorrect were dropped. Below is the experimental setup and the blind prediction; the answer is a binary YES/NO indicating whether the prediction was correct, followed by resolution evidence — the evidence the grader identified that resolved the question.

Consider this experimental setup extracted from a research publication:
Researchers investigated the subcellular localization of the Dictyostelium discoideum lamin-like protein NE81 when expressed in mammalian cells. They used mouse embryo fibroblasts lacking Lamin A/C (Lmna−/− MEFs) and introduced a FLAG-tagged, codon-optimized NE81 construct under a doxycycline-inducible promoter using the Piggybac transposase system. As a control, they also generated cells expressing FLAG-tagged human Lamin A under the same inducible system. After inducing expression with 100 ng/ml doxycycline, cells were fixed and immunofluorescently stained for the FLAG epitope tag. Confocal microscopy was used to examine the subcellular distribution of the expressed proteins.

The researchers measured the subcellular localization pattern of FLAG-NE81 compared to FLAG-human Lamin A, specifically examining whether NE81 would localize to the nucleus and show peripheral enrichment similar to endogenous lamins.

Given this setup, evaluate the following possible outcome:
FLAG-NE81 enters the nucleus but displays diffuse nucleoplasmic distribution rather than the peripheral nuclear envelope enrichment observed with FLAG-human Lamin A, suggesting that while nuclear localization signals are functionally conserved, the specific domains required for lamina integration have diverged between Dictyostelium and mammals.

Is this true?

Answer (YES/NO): NO